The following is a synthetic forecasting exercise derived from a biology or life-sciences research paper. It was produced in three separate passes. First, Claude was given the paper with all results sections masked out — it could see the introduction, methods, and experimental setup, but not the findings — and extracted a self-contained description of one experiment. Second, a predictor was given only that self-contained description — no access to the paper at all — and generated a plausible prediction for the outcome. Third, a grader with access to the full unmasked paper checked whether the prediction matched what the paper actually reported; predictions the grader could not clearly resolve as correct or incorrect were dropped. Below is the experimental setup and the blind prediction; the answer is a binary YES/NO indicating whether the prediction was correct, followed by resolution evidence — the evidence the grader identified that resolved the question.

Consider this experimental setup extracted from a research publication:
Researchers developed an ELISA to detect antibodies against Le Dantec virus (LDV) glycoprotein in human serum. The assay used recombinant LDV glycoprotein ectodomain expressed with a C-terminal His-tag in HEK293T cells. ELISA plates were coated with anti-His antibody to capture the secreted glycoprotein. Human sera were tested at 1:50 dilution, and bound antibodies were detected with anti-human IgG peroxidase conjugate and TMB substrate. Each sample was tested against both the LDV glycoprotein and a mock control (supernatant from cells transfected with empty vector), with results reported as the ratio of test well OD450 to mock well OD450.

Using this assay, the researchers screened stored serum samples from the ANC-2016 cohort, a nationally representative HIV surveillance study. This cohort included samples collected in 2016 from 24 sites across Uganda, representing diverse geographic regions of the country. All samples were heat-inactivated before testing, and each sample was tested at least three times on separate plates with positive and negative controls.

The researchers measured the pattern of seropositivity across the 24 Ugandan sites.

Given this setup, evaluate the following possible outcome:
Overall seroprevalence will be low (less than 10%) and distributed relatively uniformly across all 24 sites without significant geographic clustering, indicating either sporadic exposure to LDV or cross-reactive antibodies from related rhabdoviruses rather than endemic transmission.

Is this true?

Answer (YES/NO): NO